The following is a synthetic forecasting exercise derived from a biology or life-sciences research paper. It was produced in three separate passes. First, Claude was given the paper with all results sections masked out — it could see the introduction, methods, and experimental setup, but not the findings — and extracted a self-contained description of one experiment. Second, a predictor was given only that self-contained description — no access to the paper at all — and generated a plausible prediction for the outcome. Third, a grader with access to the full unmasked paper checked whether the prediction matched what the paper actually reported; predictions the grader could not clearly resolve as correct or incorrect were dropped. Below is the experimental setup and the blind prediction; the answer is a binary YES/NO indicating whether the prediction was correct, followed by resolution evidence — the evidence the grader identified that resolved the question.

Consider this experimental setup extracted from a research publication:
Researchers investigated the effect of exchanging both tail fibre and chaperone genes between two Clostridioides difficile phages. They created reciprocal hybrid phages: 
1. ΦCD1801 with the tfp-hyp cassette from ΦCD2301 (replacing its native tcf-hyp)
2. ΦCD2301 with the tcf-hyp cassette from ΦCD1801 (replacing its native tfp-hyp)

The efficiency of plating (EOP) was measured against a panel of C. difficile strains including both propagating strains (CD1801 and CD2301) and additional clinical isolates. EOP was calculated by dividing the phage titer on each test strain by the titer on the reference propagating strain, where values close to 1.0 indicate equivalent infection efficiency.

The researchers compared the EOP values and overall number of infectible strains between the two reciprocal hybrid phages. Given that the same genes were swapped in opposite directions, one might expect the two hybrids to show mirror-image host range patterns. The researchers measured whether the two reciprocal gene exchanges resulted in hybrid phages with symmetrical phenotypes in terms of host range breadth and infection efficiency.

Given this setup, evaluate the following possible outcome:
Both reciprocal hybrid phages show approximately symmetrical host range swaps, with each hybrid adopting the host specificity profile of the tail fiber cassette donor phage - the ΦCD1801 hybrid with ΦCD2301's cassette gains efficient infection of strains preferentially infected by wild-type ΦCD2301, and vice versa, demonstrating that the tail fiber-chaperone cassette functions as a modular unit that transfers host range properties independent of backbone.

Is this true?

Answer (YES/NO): NO